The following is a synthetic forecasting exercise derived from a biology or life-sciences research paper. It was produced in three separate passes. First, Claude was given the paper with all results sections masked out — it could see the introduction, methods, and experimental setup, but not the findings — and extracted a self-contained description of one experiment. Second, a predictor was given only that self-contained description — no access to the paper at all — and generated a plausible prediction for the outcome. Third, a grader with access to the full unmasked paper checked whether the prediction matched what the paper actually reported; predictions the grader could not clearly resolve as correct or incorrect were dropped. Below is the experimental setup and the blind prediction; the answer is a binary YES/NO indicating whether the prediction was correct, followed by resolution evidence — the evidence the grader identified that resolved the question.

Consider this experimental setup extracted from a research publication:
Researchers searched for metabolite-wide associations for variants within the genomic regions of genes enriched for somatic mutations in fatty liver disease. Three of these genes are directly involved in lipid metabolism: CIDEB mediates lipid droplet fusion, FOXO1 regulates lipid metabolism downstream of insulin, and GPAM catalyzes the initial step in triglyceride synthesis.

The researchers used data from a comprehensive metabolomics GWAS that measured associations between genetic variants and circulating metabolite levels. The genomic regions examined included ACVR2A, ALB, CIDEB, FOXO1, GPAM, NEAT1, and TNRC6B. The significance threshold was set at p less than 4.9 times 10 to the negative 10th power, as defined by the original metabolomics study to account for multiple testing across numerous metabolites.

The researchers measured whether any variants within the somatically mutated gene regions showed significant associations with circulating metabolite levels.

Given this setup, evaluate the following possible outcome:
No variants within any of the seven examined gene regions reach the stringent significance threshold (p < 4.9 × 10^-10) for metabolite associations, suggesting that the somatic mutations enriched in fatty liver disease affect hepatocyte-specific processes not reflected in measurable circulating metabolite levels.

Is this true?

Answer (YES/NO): YES